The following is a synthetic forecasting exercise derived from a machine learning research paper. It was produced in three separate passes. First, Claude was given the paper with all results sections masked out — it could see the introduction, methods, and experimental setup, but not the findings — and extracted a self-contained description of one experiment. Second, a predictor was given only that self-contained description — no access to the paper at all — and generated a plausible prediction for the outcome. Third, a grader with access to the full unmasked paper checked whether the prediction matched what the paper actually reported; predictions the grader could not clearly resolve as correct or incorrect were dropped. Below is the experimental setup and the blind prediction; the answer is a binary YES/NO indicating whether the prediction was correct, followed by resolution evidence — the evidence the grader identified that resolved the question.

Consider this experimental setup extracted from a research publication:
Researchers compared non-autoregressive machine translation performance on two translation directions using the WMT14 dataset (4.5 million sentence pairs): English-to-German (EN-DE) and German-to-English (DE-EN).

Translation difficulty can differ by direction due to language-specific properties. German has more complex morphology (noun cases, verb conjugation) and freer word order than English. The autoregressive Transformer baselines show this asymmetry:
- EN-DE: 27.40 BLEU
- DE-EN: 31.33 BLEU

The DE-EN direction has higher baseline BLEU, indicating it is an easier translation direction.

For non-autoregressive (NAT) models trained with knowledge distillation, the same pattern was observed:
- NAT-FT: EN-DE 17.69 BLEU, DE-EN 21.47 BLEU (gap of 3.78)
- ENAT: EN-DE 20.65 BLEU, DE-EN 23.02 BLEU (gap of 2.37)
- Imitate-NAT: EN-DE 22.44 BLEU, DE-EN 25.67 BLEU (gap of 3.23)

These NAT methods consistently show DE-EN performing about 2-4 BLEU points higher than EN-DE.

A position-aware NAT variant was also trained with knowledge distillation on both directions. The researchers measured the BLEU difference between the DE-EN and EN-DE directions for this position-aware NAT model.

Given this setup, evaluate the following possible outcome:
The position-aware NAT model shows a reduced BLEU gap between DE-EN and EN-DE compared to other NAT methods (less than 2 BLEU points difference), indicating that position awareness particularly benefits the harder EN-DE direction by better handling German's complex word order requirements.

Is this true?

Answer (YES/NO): NO